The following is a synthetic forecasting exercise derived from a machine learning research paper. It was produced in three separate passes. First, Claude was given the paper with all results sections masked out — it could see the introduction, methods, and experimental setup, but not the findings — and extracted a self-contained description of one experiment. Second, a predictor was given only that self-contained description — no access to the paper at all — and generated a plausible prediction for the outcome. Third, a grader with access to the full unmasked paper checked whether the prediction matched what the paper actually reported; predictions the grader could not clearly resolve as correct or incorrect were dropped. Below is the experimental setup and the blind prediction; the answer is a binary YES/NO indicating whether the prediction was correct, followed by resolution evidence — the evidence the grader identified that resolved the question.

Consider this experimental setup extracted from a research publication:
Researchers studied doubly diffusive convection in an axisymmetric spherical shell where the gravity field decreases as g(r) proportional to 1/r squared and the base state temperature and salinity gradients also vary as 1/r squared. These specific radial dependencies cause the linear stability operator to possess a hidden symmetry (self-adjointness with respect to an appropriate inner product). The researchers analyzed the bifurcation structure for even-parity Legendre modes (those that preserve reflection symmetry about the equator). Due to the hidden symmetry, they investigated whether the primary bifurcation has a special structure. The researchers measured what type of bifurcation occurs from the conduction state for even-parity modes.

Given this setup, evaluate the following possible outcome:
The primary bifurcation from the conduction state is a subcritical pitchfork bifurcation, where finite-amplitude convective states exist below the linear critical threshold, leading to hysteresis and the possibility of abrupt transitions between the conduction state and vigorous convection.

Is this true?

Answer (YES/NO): NO